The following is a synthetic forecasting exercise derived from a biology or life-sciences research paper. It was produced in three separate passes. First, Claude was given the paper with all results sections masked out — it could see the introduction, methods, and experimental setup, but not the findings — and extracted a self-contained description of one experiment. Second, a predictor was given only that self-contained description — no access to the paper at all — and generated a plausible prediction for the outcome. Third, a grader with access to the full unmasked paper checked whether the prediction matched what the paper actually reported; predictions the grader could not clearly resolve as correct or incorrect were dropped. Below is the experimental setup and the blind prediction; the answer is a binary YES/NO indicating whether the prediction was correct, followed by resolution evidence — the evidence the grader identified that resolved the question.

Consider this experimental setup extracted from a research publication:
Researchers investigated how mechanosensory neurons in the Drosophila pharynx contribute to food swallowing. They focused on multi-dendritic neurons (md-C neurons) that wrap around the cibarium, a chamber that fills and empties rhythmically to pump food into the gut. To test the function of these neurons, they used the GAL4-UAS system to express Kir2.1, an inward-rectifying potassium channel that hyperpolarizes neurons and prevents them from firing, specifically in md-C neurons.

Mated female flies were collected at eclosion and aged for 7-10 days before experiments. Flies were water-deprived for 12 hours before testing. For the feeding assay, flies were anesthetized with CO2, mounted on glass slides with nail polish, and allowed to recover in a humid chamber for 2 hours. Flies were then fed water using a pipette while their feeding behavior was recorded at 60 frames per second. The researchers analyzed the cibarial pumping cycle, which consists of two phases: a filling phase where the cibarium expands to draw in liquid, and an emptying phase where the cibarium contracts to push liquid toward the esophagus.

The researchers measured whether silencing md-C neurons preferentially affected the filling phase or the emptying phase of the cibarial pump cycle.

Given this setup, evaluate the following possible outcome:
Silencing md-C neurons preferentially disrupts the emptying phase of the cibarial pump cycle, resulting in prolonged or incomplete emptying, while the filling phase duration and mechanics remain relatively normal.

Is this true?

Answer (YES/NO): YES